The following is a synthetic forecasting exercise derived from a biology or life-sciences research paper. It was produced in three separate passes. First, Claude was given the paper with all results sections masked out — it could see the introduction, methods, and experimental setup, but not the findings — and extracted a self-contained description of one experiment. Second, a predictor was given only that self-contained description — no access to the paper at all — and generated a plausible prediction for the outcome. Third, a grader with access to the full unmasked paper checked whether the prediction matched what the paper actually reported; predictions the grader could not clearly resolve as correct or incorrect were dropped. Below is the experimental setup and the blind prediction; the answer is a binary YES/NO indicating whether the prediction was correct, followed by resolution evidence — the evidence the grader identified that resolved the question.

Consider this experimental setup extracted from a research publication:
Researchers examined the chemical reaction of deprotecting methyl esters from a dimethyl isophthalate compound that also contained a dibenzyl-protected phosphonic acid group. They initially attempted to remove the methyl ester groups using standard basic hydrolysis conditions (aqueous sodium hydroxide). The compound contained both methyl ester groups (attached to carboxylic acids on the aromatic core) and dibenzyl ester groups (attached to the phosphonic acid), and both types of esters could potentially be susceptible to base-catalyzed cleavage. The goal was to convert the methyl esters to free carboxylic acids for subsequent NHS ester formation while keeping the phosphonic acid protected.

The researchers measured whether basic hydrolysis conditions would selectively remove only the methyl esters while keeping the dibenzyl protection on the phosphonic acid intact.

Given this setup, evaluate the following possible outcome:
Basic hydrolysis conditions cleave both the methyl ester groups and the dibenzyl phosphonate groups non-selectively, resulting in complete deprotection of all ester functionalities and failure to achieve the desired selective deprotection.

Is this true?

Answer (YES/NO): NO